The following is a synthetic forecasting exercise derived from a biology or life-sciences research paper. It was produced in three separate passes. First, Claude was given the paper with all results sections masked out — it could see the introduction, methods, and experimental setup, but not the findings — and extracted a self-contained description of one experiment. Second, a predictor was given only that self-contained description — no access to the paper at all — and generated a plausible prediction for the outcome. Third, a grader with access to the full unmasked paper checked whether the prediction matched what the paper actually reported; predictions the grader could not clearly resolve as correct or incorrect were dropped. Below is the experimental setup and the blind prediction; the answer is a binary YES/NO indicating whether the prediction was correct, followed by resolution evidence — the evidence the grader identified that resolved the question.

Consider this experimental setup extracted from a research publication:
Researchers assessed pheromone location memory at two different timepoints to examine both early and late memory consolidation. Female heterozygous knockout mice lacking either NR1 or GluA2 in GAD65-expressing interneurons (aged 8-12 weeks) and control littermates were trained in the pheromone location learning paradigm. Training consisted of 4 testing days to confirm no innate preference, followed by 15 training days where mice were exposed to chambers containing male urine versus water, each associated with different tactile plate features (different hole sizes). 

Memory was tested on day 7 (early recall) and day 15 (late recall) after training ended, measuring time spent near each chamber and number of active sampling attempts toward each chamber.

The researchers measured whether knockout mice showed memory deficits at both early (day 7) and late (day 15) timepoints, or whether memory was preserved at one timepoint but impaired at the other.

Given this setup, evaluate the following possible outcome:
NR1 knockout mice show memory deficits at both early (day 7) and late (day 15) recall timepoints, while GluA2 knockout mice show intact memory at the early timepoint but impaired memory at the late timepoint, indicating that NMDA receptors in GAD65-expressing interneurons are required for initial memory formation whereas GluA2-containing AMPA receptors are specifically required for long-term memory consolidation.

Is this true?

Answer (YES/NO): NO